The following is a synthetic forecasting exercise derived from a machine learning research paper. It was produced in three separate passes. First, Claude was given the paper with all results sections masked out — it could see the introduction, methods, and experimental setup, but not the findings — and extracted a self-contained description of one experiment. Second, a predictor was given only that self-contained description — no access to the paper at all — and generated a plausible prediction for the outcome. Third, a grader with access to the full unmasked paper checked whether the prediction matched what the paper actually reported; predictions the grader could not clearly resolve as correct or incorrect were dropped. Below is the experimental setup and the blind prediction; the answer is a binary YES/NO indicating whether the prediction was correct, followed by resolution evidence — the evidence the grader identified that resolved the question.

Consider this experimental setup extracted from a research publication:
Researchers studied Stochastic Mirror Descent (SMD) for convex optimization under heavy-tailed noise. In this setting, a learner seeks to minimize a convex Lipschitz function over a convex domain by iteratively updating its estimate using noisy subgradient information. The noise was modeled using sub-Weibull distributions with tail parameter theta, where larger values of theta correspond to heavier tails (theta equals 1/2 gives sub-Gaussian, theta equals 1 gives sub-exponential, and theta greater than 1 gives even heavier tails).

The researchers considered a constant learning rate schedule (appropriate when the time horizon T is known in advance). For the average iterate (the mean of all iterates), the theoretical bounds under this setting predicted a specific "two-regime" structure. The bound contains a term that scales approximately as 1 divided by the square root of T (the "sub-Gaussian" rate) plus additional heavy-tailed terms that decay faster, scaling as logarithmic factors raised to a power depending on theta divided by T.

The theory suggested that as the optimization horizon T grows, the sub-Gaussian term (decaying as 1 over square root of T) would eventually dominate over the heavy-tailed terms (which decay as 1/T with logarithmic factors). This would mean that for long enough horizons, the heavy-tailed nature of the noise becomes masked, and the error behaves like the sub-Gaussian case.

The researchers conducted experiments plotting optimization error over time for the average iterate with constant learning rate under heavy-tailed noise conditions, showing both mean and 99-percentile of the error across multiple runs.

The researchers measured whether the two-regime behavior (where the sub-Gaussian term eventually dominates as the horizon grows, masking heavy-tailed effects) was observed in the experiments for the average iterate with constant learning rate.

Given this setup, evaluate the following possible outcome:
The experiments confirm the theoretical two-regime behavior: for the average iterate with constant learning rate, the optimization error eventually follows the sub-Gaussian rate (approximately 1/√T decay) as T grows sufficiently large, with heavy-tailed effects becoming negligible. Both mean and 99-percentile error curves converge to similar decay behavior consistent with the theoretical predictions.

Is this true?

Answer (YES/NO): YES